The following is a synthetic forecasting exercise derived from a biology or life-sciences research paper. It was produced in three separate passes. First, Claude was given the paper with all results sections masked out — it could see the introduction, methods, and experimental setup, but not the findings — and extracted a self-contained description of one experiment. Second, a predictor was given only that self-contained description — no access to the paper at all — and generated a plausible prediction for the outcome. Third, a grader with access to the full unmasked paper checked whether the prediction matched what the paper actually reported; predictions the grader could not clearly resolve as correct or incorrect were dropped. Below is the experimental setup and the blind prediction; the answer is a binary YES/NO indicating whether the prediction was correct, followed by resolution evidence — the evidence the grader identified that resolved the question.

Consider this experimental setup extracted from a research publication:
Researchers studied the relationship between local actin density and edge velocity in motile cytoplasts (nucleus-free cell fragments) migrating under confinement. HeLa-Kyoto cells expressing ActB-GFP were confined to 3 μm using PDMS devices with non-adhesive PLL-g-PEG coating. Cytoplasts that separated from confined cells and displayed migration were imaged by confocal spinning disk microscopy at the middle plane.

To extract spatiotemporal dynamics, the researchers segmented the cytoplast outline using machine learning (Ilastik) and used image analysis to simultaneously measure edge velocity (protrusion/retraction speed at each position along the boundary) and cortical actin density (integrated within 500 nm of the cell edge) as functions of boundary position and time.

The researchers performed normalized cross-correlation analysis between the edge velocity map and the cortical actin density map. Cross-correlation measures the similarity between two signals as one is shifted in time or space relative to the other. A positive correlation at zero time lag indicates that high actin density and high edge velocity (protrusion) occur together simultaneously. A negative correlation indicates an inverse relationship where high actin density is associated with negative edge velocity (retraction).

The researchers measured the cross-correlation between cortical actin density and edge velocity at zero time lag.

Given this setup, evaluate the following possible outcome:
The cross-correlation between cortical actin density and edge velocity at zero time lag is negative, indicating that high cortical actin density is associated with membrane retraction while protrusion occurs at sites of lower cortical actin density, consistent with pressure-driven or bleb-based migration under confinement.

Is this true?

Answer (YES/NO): YES